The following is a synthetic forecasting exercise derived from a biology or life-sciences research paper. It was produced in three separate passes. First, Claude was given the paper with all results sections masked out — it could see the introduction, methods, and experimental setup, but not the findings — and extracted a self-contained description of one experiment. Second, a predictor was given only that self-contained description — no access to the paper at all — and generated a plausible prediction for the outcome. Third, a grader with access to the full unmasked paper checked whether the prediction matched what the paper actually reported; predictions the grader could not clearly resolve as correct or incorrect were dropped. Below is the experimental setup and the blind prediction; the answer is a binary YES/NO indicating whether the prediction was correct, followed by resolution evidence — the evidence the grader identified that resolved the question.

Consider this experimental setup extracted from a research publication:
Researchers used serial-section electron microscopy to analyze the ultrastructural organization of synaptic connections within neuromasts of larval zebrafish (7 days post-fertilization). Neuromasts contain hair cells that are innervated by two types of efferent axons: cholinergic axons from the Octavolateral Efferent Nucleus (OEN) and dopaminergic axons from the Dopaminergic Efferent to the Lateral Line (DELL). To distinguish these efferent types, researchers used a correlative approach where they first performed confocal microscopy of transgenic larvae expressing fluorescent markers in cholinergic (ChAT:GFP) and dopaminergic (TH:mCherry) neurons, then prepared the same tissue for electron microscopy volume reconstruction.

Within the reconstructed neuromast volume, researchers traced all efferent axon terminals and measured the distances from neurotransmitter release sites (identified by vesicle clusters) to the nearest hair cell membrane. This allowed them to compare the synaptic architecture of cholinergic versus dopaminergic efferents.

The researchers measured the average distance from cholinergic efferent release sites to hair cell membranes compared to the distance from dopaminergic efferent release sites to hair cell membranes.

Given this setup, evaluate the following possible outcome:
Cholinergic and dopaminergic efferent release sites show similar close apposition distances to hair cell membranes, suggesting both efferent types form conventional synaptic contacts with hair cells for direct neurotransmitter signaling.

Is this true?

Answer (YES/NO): NO